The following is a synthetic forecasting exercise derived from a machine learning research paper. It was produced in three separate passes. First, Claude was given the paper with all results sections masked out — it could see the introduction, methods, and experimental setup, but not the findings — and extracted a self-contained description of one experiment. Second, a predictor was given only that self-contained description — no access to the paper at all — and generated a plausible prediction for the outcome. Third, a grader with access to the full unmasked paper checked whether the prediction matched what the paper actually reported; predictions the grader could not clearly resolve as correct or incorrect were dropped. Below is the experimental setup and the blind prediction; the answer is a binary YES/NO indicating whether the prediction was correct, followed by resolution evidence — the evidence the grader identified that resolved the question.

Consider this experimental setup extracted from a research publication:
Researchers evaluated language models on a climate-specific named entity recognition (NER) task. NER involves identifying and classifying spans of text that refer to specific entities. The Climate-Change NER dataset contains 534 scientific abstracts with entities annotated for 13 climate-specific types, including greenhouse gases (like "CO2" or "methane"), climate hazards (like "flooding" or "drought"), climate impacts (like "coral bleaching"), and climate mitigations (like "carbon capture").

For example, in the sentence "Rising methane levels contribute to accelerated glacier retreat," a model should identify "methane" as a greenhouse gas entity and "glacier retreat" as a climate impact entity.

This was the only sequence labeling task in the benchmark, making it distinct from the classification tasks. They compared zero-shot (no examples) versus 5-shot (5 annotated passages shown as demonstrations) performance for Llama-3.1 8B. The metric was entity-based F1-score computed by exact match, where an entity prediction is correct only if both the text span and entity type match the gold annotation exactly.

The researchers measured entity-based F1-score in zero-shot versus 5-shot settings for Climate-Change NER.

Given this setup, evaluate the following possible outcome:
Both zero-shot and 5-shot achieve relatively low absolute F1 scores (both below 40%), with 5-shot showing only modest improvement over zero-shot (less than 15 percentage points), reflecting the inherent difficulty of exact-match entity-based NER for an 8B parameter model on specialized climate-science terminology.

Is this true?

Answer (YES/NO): YES